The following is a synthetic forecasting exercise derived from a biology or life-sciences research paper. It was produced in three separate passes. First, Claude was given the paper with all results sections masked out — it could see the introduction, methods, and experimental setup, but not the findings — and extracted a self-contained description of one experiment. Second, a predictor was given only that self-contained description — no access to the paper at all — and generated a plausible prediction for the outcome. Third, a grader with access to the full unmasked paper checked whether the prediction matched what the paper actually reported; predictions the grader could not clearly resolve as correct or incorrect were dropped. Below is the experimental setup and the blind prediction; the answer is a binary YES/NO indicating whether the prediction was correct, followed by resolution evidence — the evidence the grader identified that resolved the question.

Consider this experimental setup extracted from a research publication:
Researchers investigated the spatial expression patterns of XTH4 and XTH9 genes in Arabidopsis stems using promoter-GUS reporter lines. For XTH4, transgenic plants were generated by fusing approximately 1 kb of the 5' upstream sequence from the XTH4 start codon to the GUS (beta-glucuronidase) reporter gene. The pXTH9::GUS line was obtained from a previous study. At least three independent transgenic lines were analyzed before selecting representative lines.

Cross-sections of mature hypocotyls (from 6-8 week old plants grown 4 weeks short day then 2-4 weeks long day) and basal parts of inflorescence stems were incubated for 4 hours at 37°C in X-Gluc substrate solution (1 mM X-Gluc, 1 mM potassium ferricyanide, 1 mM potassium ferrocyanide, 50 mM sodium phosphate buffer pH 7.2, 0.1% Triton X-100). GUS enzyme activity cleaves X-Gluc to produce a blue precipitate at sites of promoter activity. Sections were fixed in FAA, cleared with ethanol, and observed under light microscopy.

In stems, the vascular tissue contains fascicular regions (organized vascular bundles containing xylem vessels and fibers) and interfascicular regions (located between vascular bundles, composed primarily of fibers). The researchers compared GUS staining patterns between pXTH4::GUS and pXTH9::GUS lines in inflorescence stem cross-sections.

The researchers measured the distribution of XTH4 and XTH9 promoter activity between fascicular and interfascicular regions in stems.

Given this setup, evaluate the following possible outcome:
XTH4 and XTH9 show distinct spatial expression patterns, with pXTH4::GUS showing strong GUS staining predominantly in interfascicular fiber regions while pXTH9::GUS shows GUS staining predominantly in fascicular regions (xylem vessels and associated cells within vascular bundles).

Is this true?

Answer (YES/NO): NO